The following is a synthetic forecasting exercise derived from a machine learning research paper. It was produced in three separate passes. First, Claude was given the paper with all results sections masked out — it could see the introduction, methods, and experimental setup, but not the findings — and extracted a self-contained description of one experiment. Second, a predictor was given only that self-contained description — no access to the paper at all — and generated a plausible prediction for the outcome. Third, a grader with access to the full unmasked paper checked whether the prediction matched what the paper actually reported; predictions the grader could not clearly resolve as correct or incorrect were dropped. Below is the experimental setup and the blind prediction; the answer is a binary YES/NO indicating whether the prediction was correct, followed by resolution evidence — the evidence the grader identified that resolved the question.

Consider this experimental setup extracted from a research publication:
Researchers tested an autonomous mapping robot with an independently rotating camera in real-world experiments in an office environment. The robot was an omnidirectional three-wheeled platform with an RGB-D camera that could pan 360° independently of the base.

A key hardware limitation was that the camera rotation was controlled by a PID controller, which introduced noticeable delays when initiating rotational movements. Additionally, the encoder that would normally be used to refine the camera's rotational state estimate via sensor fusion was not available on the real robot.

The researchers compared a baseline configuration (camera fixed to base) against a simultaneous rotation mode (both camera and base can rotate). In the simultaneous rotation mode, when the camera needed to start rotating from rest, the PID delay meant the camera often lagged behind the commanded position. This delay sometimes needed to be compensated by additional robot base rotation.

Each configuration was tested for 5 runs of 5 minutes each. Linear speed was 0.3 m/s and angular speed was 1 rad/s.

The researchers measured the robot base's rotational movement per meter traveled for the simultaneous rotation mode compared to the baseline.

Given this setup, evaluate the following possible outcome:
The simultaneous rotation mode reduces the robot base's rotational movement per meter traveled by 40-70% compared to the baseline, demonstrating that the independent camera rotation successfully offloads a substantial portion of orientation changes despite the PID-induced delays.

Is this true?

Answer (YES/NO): NO